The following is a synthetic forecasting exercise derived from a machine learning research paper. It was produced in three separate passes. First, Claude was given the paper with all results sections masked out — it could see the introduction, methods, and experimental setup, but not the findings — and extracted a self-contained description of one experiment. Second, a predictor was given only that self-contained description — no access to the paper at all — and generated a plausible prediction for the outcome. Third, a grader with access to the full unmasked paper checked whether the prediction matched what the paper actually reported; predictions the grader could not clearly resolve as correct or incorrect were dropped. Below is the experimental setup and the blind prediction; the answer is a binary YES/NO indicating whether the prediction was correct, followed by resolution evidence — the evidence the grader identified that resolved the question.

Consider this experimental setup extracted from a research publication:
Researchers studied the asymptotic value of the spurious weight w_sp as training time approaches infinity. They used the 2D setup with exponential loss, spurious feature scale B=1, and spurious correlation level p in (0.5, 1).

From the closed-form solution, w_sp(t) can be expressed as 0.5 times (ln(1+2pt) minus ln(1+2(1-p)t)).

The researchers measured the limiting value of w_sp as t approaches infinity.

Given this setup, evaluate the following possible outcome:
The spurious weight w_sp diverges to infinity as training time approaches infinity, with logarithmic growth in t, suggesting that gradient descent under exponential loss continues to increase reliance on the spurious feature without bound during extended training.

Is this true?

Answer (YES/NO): NO